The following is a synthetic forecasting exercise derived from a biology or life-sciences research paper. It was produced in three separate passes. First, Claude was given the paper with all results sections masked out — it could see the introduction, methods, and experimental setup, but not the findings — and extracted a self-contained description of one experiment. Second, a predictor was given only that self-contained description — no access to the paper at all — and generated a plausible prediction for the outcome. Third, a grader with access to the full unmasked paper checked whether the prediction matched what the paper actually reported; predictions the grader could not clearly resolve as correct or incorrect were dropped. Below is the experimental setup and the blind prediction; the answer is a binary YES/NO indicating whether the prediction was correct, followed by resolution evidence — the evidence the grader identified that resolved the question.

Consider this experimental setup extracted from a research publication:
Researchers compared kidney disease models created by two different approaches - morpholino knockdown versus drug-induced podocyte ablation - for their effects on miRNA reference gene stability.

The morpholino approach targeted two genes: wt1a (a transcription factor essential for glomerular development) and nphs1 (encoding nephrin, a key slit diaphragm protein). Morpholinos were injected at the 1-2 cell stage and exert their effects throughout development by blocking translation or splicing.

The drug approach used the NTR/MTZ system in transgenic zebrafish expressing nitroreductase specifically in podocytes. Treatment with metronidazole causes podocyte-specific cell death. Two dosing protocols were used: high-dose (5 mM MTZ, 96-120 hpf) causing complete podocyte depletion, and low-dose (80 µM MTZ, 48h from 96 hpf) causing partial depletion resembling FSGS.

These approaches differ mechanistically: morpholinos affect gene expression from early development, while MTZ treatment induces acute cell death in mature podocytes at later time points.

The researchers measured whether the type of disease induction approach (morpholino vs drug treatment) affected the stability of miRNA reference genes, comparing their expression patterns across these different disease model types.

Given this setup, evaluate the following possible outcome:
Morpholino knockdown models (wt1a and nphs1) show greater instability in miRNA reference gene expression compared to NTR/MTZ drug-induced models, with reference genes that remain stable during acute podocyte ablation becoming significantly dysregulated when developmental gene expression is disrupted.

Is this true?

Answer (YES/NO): NO